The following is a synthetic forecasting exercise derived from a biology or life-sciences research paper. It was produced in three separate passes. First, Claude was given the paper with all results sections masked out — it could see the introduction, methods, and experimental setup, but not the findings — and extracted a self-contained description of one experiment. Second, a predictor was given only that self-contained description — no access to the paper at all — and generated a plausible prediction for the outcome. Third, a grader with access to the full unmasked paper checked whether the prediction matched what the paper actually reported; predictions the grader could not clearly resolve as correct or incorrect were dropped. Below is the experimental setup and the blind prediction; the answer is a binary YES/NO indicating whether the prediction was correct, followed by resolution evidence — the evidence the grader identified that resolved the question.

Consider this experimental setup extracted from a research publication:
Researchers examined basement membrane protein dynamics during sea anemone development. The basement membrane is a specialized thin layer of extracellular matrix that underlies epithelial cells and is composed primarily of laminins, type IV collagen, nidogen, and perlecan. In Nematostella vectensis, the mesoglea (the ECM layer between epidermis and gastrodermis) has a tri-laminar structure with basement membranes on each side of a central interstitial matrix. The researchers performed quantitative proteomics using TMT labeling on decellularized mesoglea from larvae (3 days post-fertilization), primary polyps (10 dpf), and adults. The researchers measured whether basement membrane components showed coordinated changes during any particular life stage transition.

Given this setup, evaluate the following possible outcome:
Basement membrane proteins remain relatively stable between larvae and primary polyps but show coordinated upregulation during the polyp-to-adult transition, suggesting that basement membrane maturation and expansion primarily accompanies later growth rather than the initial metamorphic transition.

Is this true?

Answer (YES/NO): NO